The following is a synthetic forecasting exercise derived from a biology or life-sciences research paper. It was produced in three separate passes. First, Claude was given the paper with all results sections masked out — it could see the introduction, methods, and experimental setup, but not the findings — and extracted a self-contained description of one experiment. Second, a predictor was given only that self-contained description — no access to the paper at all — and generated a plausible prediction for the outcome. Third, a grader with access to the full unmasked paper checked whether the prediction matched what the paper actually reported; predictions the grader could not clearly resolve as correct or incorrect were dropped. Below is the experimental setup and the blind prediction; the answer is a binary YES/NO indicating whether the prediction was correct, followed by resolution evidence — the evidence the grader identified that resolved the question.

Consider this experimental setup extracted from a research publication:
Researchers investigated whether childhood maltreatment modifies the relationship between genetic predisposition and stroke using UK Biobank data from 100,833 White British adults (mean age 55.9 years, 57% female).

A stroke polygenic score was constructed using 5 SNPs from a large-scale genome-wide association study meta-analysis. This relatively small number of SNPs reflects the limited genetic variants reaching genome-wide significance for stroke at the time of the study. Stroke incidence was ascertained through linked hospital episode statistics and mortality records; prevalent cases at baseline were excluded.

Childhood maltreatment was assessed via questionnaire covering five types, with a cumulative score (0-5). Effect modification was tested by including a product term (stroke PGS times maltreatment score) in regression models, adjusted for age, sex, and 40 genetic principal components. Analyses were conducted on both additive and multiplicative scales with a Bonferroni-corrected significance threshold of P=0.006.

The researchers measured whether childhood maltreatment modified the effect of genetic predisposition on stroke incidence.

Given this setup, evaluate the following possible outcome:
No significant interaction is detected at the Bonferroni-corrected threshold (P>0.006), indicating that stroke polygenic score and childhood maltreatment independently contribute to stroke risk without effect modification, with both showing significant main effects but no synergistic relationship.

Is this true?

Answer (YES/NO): NO